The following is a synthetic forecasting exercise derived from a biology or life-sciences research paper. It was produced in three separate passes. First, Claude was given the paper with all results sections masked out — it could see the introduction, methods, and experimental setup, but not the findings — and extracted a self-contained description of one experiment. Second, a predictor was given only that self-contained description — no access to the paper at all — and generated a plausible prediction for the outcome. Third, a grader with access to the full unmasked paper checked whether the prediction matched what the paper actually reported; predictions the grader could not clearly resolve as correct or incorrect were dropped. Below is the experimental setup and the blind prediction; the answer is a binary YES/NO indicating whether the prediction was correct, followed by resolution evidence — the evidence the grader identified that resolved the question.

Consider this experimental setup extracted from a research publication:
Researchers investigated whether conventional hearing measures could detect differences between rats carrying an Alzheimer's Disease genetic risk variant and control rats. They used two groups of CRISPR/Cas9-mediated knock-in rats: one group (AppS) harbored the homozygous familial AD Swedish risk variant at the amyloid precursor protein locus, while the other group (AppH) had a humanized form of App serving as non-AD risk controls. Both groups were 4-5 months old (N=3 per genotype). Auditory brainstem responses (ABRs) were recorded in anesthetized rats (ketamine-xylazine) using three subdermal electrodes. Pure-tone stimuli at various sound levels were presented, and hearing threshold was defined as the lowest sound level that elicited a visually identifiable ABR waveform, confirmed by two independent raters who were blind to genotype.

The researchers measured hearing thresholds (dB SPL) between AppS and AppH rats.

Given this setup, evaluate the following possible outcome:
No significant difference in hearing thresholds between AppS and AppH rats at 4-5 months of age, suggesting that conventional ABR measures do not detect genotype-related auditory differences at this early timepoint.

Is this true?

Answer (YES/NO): YES